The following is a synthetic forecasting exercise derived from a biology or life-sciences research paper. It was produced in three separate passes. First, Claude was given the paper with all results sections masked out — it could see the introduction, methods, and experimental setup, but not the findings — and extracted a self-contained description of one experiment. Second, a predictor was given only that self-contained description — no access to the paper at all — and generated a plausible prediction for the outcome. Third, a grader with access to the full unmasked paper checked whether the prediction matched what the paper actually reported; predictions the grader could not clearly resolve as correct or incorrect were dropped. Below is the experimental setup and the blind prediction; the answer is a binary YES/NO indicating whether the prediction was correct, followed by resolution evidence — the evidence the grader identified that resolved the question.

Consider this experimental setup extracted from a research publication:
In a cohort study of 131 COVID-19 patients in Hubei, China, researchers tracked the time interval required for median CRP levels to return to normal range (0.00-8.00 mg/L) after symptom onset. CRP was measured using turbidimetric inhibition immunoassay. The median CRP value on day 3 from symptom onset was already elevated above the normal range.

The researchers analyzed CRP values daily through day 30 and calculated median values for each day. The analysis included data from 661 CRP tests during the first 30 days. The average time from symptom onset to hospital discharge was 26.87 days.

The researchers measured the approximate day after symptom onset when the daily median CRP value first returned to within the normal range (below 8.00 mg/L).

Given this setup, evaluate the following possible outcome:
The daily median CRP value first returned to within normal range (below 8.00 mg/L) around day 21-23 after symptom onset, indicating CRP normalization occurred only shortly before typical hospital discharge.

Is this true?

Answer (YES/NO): NO